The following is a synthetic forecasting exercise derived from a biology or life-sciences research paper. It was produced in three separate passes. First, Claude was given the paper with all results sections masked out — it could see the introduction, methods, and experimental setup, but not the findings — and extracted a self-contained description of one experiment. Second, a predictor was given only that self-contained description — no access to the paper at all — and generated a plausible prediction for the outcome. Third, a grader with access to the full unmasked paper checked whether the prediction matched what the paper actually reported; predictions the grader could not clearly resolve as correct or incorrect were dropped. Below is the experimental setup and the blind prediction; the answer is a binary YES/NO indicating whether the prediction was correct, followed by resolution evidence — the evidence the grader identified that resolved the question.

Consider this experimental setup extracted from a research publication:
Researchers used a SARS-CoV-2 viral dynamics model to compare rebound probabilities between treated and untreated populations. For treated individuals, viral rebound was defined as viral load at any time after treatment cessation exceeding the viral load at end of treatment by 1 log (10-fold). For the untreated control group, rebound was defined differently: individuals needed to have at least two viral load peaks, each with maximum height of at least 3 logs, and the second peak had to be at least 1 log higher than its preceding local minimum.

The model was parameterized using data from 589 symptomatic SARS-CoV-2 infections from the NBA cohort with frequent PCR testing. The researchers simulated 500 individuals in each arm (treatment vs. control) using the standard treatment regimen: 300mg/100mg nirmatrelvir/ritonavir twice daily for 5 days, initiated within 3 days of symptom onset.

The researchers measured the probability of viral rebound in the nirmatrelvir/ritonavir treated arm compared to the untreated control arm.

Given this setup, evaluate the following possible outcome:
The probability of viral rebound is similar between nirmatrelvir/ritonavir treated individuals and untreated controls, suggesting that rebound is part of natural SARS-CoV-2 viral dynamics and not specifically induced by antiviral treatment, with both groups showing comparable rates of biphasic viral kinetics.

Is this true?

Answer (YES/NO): NO